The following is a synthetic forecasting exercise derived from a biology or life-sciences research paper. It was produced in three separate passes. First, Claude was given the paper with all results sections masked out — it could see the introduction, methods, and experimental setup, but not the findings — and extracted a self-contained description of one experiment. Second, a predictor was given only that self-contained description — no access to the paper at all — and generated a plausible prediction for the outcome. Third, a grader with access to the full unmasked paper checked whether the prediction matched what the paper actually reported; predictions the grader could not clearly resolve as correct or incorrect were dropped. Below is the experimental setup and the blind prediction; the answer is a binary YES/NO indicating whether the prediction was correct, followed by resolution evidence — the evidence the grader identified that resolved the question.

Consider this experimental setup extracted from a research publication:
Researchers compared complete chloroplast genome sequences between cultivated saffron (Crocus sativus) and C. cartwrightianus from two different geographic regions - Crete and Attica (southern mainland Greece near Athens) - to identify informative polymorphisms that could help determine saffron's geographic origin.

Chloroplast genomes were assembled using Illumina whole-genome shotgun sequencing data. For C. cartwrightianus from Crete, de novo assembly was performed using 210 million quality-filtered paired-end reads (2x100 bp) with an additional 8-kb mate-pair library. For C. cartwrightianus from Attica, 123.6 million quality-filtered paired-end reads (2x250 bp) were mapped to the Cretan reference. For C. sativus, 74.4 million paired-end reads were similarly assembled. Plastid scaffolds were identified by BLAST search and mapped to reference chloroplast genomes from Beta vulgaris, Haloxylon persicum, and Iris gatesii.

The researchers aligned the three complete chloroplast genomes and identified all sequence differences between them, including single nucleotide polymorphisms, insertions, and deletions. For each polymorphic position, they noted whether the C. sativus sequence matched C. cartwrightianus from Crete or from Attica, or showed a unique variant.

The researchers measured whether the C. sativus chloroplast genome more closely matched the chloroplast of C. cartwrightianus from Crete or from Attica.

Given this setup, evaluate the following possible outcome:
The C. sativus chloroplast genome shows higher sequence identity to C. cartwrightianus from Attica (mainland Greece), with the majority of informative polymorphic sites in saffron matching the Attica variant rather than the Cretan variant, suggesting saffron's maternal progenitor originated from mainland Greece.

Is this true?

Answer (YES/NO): YES